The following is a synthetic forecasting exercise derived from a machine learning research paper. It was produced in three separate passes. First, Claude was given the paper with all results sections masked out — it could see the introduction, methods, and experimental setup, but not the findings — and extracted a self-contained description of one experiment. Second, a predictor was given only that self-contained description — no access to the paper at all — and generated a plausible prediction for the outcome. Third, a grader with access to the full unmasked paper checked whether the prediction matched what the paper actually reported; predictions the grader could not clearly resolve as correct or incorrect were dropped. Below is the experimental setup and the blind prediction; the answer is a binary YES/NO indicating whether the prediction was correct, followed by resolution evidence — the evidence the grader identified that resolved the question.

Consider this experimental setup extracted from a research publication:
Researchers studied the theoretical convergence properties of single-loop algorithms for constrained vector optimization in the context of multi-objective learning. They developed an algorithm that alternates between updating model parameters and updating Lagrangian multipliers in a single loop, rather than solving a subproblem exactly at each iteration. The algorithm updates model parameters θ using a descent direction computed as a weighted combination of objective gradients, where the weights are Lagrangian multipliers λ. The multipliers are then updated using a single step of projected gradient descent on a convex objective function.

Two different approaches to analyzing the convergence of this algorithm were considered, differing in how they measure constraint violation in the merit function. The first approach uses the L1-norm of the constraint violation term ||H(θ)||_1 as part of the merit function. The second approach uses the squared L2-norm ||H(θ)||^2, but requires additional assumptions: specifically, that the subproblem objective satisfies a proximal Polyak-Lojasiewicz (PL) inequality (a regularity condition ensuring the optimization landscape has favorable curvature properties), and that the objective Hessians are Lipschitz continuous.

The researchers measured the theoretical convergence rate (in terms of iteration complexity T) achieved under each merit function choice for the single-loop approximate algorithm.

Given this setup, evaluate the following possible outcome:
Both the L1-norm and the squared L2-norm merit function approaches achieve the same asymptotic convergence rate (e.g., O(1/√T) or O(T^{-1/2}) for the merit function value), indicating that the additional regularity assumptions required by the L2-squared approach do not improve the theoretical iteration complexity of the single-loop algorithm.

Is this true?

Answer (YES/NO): NO